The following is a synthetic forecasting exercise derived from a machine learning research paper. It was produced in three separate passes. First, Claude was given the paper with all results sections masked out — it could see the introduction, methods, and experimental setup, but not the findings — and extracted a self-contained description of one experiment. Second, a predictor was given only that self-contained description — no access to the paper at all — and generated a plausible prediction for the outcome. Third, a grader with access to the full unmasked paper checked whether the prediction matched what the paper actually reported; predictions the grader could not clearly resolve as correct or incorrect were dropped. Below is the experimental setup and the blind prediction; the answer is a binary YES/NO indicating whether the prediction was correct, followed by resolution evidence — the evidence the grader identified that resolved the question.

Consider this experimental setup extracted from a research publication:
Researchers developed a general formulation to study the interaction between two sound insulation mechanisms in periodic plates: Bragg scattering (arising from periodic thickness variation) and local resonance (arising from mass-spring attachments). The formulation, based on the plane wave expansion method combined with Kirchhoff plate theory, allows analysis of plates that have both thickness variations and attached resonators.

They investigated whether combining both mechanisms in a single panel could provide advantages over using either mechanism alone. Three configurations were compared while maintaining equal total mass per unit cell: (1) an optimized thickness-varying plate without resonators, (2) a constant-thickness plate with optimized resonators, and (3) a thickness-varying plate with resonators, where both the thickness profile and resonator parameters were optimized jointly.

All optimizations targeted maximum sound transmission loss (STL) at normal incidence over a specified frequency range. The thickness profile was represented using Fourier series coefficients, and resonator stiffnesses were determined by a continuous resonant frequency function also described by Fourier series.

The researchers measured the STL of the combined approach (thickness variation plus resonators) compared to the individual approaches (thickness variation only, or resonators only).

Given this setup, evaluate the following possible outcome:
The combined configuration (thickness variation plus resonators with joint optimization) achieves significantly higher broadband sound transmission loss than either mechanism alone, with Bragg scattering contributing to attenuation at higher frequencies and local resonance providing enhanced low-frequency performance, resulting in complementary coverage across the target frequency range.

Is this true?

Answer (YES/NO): NO